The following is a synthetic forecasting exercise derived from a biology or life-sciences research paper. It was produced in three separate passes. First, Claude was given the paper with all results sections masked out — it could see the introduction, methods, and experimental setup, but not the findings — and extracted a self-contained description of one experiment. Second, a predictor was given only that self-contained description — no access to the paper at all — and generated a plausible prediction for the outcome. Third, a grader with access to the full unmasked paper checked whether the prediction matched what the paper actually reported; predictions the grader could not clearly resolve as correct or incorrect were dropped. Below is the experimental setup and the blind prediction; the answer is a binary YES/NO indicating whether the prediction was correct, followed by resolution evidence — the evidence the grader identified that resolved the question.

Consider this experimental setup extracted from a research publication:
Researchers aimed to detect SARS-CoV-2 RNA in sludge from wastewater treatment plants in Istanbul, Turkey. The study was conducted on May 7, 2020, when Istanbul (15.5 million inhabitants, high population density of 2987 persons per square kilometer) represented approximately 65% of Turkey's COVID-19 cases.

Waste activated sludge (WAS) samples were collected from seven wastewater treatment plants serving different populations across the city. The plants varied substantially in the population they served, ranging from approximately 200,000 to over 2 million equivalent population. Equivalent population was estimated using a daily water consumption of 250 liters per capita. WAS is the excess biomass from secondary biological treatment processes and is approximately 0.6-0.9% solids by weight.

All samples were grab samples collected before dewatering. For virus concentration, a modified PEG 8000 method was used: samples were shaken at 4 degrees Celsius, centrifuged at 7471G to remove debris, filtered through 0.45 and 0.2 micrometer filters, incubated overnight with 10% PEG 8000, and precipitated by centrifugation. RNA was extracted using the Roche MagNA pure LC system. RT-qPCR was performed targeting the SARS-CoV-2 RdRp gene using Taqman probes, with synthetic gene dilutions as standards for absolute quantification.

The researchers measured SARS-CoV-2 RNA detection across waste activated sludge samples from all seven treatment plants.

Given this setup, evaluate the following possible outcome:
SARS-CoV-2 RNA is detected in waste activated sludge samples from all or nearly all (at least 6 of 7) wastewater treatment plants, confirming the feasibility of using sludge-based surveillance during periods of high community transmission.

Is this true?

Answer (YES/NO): YES